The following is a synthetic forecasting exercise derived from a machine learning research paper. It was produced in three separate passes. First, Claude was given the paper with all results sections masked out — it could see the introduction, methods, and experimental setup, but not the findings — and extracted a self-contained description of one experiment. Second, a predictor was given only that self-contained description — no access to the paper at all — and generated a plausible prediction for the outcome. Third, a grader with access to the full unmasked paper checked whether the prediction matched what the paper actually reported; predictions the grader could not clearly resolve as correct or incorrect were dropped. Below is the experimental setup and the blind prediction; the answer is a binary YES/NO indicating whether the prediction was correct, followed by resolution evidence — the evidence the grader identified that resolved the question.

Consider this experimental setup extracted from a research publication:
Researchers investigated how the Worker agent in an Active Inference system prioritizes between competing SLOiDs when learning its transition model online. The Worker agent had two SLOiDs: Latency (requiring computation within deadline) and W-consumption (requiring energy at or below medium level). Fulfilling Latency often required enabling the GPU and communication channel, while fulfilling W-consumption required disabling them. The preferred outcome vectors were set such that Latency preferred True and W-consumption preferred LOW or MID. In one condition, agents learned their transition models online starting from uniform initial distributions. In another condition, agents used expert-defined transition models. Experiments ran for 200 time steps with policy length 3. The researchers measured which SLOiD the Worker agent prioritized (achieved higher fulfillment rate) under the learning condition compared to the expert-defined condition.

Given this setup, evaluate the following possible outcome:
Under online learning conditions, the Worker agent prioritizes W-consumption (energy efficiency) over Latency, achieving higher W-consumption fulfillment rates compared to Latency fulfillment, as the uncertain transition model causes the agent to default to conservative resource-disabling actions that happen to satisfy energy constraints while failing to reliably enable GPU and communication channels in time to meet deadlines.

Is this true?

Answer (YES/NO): NO